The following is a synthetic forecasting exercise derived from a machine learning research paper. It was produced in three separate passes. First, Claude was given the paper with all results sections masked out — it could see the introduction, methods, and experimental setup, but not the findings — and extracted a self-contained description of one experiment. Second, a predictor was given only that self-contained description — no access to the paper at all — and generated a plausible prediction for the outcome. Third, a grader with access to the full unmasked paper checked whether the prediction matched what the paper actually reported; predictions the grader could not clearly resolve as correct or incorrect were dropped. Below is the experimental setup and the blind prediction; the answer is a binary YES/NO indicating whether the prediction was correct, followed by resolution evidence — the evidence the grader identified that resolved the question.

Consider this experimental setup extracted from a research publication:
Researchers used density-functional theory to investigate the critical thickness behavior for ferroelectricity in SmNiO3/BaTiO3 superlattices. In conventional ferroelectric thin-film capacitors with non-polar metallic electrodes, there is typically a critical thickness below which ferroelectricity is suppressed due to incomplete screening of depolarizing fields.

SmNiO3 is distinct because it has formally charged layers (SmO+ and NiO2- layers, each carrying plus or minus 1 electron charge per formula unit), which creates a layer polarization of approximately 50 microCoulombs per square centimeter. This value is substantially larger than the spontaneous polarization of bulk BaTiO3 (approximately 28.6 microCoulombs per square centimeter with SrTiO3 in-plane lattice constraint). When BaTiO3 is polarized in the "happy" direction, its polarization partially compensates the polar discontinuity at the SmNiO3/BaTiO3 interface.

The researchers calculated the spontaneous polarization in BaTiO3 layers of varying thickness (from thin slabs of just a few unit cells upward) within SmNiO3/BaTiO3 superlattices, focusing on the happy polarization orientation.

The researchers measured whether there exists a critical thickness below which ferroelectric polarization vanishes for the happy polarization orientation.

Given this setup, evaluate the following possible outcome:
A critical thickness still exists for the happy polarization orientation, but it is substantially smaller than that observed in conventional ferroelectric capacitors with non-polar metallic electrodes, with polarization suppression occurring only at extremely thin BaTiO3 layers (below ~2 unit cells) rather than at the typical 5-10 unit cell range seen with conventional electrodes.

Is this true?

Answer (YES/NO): NO